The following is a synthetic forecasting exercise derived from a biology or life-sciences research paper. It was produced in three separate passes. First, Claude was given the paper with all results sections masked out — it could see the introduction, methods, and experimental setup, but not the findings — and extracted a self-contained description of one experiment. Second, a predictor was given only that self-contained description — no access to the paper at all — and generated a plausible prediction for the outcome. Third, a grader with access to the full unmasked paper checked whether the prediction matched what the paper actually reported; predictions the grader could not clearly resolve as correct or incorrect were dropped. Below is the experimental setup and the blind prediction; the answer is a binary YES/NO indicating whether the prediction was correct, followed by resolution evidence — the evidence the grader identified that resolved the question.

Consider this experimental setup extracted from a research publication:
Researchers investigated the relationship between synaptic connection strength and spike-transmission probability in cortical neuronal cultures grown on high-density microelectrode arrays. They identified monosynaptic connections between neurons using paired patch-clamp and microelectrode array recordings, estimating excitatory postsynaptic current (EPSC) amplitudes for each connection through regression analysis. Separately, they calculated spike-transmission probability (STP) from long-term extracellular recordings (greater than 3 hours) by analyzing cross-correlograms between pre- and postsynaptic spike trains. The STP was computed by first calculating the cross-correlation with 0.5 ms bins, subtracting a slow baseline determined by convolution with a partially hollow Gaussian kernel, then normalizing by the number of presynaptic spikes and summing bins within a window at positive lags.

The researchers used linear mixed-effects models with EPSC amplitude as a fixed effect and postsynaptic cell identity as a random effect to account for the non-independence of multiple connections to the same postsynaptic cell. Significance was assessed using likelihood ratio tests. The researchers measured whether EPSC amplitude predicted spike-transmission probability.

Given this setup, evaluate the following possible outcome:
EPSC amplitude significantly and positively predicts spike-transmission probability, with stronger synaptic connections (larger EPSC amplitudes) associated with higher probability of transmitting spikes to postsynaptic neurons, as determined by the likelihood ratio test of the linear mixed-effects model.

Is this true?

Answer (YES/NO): YES